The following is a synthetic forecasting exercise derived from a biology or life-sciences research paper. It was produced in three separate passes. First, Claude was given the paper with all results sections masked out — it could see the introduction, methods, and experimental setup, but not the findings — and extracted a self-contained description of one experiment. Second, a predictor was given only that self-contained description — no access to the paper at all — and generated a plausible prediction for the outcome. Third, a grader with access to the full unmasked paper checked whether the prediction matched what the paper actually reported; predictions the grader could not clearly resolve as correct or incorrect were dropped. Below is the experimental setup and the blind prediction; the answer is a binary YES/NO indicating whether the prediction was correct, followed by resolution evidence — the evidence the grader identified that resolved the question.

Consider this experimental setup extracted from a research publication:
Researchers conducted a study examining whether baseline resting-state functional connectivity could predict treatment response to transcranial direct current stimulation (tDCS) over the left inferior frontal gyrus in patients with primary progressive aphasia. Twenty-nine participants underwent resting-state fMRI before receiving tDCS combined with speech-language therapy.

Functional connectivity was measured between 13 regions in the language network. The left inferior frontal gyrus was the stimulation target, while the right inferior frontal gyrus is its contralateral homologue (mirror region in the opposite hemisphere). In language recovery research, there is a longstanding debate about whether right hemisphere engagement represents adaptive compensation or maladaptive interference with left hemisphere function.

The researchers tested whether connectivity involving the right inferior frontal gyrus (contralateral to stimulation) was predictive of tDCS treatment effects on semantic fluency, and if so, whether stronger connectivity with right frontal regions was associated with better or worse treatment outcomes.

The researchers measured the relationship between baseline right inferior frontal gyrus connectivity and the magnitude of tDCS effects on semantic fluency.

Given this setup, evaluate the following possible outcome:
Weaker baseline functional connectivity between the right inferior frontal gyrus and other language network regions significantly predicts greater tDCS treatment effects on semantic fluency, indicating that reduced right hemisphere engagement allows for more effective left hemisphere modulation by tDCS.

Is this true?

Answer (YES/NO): NO